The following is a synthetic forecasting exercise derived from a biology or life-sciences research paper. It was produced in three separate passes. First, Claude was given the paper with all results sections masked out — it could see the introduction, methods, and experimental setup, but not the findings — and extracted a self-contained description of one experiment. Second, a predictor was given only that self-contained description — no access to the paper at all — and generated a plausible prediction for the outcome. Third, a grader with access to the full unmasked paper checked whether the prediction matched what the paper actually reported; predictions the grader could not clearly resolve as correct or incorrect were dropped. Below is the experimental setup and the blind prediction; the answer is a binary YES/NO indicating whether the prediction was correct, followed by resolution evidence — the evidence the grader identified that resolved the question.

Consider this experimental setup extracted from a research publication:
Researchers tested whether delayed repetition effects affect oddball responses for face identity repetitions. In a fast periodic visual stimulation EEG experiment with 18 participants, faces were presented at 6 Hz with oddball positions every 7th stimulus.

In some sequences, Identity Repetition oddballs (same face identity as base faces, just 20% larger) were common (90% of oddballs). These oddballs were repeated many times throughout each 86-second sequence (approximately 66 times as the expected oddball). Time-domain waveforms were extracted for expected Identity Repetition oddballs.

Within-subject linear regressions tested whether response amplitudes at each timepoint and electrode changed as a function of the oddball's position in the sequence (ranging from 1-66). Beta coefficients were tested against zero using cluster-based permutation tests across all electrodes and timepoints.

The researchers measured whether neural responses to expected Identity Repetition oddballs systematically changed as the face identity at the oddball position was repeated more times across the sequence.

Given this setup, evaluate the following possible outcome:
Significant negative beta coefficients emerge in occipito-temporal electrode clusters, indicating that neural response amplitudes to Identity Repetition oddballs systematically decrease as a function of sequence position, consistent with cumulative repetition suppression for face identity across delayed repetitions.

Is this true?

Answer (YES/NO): NO